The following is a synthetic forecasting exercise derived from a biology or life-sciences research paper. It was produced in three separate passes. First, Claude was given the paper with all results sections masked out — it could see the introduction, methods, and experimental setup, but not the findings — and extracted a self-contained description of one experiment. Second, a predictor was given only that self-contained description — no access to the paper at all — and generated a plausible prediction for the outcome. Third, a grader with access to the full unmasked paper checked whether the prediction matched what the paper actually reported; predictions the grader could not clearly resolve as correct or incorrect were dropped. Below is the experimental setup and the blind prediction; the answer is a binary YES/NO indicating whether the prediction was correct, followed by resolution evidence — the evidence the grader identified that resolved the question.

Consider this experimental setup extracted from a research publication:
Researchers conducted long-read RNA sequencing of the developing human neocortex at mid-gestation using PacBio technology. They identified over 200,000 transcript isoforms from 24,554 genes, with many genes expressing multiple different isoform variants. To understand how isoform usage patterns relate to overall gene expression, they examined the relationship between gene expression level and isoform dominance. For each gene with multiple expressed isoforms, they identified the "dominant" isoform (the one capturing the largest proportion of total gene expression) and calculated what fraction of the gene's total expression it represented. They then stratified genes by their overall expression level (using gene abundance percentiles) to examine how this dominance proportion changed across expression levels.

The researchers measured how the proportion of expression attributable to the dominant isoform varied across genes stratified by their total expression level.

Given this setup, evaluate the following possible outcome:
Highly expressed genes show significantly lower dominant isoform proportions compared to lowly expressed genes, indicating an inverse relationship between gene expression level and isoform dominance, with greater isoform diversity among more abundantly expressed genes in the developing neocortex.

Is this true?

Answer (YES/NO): NO